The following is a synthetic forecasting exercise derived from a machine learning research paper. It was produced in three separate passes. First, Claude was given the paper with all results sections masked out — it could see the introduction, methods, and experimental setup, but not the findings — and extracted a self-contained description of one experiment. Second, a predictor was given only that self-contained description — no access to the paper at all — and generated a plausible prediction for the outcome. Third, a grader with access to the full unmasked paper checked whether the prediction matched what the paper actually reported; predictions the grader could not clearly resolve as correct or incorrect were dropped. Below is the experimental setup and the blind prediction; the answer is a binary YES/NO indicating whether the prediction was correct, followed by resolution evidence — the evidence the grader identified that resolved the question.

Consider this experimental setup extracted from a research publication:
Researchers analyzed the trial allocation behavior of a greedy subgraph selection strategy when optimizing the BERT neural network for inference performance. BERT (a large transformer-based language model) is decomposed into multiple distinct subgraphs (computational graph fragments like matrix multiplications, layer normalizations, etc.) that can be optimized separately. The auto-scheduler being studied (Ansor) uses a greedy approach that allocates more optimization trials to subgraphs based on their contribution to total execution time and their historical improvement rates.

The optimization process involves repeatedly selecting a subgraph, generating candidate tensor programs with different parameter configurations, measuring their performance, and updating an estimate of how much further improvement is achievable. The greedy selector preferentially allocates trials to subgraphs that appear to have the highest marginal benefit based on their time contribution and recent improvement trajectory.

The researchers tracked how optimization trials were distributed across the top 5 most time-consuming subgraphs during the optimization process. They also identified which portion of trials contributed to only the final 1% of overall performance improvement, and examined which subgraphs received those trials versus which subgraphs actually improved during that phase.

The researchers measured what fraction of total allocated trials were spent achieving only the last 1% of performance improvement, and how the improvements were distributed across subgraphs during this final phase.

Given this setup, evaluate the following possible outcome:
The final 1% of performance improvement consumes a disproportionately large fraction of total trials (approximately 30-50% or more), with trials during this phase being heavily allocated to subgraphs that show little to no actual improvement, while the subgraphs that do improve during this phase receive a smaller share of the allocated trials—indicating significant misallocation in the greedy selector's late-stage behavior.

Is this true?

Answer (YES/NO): YES